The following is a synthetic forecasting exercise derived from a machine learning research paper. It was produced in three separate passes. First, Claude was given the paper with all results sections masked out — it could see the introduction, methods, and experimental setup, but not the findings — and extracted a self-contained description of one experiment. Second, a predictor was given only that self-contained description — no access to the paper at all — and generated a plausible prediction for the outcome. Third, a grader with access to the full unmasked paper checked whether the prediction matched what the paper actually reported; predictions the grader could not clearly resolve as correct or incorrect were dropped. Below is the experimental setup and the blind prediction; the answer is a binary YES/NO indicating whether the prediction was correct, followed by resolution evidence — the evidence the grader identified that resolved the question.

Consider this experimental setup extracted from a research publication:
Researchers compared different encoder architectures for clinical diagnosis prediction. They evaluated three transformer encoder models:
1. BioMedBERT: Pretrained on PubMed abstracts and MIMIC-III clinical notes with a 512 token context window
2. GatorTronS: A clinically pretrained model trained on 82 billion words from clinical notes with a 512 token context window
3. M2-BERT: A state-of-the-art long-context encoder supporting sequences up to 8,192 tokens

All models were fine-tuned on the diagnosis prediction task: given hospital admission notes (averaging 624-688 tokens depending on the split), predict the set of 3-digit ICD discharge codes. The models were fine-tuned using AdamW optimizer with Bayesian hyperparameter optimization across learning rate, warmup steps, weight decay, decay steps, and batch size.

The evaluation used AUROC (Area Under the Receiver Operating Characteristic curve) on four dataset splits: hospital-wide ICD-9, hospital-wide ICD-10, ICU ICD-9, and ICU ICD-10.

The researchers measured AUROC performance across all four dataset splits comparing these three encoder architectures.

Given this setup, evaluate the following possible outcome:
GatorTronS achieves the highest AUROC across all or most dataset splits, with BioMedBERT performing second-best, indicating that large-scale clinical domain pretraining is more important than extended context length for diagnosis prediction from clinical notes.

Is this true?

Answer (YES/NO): YES